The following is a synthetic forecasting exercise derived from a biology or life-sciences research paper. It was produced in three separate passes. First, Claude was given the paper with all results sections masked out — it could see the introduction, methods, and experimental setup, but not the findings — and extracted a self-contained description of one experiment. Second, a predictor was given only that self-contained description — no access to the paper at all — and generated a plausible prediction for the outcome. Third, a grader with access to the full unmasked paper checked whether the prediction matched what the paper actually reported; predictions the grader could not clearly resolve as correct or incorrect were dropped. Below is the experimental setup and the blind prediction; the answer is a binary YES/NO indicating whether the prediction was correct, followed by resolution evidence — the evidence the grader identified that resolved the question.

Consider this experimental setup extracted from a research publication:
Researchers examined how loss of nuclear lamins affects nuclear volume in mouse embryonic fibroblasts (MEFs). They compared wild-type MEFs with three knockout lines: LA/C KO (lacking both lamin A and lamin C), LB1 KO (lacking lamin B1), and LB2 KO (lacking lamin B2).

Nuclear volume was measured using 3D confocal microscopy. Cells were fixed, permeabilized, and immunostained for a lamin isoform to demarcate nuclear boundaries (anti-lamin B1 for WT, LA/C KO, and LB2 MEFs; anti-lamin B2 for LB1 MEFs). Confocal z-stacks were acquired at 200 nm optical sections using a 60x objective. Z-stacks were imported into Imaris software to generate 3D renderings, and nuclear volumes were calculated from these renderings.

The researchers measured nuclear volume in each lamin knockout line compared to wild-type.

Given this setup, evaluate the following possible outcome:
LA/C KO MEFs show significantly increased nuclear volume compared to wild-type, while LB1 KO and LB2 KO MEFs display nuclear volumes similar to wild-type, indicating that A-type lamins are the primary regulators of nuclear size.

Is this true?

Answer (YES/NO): NO